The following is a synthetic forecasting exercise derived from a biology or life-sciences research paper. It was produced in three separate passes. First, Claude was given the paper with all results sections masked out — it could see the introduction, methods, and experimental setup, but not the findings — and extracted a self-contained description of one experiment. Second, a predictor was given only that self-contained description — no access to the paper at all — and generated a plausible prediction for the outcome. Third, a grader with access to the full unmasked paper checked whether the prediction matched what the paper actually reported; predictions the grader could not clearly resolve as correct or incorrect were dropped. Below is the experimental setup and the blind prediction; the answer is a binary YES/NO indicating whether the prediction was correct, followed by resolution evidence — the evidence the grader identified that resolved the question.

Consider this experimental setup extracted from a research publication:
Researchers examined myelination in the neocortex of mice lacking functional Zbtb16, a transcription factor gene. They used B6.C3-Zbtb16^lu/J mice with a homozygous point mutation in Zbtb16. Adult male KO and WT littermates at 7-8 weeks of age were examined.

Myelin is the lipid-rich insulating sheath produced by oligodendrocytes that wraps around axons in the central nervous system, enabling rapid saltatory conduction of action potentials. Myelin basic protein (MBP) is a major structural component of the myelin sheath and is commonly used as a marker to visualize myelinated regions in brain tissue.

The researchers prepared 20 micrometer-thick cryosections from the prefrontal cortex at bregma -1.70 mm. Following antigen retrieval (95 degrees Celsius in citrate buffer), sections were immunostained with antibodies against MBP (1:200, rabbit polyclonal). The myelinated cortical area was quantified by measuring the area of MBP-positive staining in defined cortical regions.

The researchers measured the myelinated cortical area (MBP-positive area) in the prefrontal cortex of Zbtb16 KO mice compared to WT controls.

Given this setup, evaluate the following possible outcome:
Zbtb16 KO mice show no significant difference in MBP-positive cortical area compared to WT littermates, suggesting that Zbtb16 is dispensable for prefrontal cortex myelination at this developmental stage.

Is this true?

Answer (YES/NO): NO